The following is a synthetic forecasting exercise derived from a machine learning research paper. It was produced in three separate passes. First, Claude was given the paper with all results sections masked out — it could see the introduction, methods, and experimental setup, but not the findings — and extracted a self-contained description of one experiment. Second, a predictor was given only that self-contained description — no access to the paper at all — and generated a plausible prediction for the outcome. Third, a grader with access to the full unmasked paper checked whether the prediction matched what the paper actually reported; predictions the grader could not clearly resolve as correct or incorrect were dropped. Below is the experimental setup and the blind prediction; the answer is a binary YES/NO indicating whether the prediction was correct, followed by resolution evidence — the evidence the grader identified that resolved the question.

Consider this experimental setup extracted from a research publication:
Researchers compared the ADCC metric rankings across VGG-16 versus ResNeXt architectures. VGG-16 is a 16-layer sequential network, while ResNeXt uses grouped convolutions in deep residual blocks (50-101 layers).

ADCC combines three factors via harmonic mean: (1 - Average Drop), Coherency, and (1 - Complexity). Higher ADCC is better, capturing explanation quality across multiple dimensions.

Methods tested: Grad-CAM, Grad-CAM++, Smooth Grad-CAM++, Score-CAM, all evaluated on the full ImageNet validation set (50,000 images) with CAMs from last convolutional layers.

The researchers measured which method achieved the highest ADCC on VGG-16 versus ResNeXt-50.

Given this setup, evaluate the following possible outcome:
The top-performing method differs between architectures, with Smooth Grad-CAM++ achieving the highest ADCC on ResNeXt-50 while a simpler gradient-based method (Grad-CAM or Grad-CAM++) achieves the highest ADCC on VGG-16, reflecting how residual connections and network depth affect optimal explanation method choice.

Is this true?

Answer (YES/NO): NO